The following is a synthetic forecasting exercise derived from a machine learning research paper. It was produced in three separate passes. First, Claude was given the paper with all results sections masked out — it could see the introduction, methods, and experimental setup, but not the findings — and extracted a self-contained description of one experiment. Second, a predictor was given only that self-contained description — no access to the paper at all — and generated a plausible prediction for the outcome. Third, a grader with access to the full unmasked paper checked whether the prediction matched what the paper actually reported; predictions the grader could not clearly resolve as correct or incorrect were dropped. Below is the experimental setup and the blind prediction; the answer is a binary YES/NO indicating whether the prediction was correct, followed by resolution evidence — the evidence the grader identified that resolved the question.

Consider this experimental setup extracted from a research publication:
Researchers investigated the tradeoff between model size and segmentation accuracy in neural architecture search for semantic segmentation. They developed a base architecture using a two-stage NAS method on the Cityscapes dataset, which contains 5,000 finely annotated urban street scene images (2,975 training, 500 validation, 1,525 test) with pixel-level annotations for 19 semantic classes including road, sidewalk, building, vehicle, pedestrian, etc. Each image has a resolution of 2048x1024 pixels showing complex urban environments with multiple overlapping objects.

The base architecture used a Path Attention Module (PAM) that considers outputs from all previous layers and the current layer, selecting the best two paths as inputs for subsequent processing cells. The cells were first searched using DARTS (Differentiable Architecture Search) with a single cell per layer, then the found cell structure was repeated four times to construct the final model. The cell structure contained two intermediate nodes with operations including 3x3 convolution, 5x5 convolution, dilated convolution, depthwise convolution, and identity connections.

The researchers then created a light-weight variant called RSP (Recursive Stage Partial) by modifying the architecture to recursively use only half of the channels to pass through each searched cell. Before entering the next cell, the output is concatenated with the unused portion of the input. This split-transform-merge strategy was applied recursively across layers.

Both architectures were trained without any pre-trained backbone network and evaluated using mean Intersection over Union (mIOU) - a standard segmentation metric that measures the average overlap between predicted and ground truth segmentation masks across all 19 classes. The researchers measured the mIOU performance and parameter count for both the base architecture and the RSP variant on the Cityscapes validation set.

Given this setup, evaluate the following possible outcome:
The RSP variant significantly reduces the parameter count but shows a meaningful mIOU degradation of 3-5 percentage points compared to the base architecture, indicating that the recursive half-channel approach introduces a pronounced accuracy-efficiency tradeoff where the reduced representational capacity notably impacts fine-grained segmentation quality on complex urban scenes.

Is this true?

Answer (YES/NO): NO